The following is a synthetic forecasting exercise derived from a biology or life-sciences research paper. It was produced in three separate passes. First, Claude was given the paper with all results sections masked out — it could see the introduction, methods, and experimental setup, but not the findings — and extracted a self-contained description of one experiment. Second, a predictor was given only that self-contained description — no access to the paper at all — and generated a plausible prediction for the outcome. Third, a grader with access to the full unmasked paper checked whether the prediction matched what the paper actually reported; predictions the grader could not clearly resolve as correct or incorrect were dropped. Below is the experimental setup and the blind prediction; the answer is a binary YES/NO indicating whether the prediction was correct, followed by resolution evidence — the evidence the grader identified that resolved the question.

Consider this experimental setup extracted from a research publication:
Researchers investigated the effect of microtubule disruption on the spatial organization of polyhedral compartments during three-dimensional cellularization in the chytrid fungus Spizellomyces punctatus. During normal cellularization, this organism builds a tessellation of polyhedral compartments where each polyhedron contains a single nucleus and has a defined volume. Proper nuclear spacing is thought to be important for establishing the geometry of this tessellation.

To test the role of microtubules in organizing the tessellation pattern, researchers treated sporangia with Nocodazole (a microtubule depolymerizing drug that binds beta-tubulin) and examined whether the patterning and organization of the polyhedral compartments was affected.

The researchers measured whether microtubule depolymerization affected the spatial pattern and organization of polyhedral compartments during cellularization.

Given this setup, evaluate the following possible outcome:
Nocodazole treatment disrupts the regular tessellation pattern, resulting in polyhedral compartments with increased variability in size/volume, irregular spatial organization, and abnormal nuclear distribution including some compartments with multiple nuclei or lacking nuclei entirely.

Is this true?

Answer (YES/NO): NO